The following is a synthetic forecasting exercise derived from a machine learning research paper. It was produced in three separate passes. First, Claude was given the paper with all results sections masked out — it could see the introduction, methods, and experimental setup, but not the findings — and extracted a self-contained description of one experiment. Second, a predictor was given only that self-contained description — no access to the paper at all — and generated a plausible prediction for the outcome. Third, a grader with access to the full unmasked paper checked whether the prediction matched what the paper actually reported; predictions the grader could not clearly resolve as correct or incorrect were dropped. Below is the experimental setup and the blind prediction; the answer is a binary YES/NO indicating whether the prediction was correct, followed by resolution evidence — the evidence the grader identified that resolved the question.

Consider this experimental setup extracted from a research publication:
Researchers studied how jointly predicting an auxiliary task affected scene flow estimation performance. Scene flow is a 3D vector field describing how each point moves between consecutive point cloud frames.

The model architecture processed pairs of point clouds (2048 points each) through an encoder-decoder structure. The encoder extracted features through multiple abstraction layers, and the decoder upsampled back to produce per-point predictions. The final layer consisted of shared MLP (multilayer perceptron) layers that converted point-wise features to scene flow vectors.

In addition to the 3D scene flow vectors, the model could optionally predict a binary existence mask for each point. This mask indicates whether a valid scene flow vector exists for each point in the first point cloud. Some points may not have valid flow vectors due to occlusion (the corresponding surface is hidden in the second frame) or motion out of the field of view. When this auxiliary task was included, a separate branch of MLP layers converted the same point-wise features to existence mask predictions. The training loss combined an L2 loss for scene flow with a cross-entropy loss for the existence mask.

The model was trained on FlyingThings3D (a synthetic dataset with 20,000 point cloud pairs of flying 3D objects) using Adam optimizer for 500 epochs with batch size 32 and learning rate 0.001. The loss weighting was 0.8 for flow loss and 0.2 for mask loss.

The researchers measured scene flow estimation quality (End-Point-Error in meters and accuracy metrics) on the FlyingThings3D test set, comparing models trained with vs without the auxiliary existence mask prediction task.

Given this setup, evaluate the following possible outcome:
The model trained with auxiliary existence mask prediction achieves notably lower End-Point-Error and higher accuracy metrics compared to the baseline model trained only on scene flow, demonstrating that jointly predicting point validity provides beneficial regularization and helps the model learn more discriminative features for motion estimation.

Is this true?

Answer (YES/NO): YES